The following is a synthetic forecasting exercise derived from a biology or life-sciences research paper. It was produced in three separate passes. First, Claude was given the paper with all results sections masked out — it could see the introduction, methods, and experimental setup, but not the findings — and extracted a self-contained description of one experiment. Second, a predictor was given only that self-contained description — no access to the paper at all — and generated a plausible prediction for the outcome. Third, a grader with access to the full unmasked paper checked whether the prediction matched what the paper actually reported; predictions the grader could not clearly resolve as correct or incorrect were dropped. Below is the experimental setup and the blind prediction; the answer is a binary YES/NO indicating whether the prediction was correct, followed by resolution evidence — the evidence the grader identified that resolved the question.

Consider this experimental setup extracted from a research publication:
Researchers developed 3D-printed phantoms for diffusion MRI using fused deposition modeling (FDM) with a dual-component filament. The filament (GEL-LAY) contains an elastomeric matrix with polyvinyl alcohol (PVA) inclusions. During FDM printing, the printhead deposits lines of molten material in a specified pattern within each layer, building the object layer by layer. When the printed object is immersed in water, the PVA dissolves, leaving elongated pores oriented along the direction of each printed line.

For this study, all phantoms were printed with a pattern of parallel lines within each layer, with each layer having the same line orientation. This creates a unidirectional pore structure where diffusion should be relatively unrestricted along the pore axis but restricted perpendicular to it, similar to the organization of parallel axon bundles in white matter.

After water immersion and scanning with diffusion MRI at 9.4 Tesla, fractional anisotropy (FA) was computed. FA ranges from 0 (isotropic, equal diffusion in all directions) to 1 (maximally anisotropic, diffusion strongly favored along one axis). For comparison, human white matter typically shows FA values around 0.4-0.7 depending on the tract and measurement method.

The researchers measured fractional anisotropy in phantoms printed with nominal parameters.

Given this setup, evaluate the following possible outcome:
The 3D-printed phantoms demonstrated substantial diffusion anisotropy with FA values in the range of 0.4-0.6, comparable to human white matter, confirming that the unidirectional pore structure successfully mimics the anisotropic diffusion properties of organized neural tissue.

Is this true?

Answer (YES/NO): YES